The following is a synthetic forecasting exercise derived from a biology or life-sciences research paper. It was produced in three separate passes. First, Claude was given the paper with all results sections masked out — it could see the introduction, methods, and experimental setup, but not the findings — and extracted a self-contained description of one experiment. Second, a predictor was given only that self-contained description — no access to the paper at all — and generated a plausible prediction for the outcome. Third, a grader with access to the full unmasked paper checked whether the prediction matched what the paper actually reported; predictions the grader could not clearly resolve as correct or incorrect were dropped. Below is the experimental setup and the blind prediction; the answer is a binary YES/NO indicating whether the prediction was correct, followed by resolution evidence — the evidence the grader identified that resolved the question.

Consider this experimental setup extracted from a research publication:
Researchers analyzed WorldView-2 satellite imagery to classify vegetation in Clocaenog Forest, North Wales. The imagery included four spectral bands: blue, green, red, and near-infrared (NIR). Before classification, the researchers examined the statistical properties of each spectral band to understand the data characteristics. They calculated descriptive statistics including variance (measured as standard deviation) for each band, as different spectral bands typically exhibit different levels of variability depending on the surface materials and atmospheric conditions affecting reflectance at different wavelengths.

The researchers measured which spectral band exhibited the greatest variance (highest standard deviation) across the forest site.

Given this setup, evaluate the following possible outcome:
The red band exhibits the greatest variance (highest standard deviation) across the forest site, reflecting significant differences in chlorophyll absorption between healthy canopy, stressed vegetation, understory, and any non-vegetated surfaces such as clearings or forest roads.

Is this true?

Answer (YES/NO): NO